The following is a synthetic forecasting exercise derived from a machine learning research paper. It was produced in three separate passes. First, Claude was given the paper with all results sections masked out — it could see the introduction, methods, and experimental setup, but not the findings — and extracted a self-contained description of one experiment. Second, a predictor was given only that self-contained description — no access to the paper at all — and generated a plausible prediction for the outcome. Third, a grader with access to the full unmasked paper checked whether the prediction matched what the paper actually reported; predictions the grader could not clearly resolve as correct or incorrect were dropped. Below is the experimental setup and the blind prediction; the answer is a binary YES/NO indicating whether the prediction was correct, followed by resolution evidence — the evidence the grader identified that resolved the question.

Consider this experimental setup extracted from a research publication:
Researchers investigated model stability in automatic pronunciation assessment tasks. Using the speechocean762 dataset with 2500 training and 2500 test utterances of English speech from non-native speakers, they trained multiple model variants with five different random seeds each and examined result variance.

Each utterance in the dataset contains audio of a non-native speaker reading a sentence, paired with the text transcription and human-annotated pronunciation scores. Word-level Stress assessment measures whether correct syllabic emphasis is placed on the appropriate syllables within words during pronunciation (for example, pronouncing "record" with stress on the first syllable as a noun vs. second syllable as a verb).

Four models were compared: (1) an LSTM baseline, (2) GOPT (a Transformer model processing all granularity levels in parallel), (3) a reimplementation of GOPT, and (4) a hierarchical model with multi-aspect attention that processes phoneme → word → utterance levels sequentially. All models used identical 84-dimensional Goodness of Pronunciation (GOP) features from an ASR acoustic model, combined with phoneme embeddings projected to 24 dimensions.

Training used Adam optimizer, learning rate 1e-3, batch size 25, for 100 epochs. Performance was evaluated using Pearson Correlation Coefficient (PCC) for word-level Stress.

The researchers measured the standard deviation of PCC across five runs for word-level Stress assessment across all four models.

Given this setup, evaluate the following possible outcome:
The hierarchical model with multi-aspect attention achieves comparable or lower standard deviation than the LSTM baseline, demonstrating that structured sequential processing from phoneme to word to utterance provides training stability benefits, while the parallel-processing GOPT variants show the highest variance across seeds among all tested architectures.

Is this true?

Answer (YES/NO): NO